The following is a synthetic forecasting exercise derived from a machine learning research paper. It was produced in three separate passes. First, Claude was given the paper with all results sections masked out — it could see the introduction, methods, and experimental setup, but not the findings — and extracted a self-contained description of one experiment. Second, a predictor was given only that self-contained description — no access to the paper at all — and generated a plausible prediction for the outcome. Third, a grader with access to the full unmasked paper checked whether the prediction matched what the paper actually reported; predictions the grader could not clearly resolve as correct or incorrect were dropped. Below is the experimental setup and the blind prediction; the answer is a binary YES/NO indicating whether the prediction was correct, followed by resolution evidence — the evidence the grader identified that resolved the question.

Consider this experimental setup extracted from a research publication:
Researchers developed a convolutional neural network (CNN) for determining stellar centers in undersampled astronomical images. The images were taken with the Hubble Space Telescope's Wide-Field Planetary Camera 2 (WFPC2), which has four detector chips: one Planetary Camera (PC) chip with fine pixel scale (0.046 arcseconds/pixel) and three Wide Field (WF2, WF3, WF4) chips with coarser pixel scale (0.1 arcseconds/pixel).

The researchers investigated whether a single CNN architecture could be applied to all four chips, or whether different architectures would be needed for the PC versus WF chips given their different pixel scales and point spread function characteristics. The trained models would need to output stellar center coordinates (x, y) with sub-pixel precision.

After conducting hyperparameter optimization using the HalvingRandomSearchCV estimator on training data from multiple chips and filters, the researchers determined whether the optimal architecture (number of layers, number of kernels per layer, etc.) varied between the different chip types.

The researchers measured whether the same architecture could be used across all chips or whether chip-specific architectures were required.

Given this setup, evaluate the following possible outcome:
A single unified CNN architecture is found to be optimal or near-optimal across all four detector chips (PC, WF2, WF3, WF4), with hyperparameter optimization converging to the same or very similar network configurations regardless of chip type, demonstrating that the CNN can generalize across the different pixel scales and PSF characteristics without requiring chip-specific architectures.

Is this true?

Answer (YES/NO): NO